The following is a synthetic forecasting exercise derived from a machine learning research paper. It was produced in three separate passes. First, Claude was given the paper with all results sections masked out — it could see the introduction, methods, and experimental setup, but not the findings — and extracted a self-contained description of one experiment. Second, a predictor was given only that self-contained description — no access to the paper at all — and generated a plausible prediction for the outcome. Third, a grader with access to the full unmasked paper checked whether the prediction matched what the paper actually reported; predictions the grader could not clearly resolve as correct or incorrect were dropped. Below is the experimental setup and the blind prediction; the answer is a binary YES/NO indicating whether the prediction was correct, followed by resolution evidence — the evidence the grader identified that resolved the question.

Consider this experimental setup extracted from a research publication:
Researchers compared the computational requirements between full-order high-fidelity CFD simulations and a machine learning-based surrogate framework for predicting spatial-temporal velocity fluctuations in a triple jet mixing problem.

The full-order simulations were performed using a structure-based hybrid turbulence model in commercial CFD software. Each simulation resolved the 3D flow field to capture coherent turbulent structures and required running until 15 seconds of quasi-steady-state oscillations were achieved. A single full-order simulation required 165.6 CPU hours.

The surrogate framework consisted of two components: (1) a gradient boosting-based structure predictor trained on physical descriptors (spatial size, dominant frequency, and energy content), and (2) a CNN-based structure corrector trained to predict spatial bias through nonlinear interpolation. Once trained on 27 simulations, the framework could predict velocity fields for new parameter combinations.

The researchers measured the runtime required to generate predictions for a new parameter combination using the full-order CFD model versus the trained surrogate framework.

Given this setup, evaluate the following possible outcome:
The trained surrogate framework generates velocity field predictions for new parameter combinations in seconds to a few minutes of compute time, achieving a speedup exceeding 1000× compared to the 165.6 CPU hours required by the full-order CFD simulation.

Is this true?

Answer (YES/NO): NO